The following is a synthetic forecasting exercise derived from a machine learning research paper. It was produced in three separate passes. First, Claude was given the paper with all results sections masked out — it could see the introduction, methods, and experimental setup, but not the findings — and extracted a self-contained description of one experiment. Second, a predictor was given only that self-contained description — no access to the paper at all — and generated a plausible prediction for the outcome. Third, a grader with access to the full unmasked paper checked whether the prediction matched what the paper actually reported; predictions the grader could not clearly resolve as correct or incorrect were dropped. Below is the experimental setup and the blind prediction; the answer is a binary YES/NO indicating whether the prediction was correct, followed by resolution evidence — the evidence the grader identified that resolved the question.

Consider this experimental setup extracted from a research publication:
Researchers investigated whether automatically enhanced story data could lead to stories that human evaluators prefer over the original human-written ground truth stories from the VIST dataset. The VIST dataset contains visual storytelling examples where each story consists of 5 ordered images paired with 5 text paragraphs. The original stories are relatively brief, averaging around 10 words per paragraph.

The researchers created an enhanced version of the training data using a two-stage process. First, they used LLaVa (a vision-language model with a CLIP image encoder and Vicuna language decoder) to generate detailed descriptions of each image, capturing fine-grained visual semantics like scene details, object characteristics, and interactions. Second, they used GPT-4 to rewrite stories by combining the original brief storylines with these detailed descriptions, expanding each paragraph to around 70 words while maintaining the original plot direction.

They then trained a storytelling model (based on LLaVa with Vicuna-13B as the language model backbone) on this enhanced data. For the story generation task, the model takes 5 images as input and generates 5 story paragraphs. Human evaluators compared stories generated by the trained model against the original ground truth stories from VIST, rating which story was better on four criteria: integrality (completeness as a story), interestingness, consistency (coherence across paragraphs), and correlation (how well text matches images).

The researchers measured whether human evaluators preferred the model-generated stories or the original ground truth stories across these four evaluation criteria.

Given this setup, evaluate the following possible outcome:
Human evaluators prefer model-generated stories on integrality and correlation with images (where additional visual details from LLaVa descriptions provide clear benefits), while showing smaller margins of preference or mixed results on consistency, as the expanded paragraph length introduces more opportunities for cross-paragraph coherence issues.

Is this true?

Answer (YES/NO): NO